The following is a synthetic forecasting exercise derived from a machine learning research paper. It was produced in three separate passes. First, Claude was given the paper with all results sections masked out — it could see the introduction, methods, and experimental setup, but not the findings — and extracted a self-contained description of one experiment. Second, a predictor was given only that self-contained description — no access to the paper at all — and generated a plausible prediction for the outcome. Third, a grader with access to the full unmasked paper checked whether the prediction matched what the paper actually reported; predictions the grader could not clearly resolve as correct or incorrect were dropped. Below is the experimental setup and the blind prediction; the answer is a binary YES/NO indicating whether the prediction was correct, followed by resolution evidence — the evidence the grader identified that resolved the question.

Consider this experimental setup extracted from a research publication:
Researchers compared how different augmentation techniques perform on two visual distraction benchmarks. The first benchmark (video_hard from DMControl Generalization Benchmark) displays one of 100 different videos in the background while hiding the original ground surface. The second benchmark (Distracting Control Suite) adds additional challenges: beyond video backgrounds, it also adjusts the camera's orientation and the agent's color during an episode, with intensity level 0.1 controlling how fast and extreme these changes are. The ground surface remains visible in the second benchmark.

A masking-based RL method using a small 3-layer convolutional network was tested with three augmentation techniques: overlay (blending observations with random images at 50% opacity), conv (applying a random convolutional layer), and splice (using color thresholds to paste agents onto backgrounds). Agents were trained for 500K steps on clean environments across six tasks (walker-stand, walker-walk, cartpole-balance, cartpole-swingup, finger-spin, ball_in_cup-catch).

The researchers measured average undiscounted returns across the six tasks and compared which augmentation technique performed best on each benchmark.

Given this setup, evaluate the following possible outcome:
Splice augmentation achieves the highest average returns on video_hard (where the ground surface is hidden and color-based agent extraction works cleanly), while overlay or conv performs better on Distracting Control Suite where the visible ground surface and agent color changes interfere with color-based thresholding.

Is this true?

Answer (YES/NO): YES